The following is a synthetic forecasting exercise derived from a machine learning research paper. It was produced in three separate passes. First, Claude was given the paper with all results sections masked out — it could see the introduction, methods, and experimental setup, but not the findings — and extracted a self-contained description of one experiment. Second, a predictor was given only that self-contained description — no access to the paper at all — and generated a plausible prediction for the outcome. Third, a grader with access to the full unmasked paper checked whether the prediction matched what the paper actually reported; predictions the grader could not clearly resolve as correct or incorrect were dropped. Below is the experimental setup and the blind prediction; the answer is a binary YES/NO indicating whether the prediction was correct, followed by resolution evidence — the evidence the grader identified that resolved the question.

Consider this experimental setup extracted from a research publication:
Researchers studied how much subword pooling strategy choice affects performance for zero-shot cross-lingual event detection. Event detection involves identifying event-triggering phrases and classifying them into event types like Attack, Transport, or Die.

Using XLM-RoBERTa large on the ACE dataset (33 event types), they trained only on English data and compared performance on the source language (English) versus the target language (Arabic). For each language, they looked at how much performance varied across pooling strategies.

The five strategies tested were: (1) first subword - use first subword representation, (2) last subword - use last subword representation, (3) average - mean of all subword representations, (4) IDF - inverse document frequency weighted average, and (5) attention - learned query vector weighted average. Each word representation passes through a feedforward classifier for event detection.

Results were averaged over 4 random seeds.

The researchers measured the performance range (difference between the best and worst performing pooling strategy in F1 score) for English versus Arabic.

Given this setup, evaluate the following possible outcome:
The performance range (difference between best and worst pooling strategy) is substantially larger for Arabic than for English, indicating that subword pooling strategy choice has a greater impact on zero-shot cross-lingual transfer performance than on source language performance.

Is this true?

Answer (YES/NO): YES